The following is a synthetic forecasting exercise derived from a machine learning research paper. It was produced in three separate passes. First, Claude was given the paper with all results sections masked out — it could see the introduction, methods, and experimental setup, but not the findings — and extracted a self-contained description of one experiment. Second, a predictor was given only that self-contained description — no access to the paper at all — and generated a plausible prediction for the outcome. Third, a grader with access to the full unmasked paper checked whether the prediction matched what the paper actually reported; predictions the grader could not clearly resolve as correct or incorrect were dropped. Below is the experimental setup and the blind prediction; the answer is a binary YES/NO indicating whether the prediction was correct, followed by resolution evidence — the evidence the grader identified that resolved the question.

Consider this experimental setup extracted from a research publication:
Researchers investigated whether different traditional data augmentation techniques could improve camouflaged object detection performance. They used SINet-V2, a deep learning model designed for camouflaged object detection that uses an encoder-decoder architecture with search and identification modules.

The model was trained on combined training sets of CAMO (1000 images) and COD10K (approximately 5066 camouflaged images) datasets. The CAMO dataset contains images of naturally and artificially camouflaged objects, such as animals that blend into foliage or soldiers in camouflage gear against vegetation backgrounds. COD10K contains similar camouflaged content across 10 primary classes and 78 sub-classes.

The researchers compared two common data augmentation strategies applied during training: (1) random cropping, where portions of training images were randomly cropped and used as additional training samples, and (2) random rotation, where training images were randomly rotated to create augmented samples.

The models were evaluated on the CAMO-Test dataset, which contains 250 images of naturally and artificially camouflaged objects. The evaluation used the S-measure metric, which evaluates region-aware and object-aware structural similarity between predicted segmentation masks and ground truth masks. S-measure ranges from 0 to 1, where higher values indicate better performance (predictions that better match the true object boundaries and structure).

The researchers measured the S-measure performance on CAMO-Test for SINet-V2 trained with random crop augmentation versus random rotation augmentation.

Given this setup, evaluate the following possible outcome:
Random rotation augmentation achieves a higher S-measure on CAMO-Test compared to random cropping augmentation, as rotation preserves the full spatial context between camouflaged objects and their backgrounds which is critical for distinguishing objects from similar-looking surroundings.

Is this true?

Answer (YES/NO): YES